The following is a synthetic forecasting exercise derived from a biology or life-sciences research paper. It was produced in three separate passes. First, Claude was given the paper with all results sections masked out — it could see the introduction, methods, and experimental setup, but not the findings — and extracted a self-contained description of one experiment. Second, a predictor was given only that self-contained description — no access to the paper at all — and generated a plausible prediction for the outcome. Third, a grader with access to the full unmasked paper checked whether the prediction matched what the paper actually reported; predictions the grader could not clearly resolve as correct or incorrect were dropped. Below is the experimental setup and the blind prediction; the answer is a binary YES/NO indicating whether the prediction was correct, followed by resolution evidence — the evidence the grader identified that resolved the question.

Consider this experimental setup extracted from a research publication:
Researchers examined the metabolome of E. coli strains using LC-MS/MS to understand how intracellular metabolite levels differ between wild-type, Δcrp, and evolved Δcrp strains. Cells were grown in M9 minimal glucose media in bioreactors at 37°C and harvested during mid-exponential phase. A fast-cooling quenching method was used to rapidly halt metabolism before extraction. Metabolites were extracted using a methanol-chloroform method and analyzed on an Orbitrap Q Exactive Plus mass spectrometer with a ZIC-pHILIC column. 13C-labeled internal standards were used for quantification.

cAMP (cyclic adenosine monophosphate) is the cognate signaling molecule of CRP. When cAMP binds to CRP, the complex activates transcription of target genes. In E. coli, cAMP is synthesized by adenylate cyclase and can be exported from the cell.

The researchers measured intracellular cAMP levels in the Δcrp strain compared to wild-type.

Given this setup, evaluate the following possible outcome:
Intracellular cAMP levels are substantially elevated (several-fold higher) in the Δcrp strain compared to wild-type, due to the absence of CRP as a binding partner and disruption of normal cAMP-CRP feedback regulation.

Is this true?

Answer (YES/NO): YES